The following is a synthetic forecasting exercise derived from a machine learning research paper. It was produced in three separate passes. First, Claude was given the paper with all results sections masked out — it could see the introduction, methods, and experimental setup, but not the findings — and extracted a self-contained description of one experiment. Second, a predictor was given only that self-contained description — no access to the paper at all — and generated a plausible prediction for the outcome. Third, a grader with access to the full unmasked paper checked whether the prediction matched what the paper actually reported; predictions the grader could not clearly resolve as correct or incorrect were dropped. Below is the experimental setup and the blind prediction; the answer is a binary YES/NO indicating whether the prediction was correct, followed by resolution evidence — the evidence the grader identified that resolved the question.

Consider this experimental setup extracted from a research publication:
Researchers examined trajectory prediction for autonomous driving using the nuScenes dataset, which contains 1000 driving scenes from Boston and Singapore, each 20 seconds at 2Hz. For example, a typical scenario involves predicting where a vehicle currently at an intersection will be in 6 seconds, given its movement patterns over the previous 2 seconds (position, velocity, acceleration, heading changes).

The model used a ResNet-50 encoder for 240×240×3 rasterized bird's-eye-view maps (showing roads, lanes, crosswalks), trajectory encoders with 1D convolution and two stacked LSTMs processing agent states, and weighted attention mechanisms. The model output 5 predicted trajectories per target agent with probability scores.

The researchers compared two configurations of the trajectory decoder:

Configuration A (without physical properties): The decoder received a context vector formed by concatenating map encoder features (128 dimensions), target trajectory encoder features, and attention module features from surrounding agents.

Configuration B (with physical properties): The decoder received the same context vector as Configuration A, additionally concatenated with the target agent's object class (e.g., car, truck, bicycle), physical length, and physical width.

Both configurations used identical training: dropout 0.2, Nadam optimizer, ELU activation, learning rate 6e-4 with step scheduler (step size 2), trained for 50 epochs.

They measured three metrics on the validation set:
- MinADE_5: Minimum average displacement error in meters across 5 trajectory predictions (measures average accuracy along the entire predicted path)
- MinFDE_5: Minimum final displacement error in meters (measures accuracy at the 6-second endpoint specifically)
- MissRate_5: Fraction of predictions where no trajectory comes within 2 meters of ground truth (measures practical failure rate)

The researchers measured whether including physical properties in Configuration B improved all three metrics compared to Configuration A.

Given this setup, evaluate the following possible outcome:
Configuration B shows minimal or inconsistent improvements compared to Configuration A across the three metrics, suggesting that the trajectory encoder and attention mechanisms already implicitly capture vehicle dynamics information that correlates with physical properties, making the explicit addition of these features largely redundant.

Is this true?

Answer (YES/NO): YES